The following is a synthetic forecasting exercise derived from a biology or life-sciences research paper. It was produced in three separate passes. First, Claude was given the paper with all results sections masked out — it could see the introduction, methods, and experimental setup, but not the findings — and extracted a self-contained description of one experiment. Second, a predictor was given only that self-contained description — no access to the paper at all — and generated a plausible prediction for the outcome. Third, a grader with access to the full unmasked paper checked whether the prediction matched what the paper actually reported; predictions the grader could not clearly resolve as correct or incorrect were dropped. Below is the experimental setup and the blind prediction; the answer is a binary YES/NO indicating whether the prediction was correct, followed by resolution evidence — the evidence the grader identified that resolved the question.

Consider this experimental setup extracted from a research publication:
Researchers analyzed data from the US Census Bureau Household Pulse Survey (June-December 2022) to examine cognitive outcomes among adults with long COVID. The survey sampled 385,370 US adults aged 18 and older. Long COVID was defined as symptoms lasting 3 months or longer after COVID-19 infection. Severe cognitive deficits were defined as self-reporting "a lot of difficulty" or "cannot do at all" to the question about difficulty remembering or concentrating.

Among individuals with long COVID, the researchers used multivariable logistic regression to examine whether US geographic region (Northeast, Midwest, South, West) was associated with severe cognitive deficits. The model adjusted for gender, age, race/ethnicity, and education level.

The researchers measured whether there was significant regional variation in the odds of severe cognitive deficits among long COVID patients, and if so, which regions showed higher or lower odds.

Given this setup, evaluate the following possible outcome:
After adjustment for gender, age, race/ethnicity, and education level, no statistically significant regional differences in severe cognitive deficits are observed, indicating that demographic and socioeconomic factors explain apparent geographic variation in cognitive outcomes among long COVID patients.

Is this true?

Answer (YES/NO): NO